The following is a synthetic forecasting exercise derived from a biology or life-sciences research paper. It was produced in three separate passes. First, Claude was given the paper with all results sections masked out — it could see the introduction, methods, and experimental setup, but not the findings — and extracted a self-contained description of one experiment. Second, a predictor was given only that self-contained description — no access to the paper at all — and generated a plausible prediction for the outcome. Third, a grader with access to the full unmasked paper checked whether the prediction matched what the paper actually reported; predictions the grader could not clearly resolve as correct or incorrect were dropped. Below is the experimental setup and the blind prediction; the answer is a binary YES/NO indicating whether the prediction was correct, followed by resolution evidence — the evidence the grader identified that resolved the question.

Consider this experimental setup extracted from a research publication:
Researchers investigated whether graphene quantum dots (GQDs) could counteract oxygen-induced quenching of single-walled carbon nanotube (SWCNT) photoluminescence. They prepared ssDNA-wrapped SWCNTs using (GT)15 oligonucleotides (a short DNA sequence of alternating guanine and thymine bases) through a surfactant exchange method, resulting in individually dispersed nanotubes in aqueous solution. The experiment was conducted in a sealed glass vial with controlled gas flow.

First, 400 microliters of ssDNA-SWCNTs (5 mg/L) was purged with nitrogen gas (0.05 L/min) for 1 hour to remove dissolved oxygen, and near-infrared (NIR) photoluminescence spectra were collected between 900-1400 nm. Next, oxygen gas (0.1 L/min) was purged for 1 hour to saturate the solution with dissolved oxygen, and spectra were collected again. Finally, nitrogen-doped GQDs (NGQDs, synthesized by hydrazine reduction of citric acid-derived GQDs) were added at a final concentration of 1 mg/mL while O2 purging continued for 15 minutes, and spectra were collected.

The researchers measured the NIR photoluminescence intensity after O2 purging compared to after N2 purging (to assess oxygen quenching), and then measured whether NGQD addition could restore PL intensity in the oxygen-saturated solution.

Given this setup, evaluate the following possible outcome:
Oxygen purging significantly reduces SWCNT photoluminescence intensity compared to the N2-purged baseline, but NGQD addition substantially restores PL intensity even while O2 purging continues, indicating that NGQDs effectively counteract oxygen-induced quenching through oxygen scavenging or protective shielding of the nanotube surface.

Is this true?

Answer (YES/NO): YES